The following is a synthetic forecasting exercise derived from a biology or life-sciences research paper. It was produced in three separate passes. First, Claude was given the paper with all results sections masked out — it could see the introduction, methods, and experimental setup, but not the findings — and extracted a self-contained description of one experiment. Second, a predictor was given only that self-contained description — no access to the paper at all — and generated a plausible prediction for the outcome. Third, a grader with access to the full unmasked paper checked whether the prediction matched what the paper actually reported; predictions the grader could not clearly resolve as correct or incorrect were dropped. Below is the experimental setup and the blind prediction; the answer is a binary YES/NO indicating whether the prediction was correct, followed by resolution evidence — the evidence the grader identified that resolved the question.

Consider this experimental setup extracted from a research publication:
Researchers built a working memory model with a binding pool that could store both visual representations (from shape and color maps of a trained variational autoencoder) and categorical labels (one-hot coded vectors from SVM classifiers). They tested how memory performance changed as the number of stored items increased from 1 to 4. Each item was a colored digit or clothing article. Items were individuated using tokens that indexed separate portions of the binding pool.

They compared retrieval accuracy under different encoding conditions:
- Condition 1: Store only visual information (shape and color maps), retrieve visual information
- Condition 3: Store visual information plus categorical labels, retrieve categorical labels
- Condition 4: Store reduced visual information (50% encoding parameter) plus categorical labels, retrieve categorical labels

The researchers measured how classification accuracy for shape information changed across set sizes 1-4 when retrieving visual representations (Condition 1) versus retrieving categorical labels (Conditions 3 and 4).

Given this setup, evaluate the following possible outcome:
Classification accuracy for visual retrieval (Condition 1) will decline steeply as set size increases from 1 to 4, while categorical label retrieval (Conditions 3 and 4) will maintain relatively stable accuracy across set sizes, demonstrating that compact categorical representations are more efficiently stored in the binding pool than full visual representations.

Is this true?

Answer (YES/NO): YES